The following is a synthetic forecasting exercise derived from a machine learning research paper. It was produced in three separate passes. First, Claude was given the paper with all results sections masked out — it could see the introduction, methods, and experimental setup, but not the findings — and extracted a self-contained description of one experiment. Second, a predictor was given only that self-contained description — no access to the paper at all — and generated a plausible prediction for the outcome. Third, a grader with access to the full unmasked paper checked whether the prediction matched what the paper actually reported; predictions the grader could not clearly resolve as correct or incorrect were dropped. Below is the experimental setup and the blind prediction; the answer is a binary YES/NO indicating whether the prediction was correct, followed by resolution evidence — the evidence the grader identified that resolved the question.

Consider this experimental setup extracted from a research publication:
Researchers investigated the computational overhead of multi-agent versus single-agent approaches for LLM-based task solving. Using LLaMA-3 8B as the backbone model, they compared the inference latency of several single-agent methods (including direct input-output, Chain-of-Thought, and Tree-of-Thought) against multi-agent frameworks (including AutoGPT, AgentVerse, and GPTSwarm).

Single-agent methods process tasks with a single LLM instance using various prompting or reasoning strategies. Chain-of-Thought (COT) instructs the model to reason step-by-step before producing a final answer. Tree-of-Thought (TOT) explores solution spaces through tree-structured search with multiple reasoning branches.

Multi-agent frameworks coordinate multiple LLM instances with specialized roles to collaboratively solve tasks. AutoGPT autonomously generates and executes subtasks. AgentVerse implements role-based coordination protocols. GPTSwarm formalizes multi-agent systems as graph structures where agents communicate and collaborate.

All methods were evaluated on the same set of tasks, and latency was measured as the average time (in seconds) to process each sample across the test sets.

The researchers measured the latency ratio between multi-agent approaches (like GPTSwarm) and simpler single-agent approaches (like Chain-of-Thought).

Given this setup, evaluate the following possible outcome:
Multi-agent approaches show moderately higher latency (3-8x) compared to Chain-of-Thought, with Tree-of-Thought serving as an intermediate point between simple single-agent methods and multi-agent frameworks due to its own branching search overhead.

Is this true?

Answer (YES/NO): NO